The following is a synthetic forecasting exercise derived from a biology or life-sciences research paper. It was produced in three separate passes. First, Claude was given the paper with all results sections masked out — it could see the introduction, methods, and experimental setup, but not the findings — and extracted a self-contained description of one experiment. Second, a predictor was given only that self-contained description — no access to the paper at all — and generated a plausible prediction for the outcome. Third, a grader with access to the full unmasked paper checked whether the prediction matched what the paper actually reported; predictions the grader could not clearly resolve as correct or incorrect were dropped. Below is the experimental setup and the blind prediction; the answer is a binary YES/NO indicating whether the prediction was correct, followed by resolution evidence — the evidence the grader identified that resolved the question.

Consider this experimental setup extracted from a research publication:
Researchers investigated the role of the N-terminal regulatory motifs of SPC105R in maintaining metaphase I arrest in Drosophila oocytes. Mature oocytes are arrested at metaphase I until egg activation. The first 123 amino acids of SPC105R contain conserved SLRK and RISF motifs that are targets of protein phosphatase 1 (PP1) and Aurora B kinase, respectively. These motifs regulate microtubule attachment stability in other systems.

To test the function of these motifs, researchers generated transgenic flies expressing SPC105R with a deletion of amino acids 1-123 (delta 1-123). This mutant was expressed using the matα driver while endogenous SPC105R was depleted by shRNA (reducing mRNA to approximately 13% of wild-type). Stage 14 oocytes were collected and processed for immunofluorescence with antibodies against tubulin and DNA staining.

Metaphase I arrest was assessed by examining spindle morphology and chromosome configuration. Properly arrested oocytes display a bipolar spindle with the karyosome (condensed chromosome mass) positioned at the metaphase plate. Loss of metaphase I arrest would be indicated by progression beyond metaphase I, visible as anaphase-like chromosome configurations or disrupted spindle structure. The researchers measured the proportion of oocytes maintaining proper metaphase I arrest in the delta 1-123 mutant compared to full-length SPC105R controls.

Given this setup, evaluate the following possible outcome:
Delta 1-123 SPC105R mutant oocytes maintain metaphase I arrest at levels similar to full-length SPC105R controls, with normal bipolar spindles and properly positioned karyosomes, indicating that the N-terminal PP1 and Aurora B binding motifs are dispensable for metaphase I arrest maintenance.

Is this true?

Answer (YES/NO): NO